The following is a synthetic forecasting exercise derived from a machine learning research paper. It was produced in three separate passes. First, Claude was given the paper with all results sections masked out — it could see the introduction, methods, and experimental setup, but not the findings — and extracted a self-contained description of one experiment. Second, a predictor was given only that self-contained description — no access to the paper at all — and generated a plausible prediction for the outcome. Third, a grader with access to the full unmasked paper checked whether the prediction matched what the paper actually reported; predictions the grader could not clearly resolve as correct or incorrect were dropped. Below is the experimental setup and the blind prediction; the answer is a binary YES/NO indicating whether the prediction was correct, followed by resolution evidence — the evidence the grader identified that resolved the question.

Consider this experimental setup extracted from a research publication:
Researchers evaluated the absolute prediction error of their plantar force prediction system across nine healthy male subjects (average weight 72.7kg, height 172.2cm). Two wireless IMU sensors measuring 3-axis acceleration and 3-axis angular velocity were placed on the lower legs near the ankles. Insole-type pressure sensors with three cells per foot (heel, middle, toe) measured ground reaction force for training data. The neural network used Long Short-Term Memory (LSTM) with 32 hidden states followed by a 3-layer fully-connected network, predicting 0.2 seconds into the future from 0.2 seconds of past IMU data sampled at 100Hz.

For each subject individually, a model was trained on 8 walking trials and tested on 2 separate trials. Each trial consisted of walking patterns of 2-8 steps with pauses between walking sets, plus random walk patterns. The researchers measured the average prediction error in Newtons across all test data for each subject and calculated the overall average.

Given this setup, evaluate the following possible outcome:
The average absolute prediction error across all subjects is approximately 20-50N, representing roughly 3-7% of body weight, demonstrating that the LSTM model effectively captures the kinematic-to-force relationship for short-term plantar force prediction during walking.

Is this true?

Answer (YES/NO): NO